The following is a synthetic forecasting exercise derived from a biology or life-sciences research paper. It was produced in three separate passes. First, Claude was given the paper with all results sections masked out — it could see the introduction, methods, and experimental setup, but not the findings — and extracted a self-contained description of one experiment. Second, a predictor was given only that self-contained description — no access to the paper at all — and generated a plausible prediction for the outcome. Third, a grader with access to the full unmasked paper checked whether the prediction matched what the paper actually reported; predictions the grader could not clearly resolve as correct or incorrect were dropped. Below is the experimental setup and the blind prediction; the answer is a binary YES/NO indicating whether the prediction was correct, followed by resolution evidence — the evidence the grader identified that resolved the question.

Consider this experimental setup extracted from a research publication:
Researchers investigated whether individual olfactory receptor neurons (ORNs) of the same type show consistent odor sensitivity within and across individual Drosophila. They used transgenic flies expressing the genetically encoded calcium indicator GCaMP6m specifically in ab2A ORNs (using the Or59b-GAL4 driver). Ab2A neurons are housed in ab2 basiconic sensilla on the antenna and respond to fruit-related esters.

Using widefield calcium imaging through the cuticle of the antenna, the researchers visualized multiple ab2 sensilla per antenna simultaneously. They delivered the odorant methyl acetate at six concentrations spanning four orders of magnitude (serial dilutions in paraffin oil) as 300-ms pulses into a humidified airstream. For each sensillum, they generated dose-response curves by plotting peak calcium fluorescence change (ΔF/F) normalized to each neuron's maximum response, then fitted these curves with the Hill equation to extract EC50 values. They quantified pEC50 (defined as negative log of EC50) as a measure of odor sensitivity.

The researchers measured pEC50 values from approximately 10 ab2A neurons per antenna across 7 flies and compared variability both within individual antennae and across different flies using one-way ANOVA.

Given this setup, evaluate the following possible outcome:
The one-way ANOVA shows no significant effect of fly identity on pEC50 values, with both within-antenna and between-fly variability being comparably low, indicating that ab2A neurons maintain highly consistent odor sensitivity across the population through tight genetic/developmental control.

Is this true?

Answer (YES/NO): NO